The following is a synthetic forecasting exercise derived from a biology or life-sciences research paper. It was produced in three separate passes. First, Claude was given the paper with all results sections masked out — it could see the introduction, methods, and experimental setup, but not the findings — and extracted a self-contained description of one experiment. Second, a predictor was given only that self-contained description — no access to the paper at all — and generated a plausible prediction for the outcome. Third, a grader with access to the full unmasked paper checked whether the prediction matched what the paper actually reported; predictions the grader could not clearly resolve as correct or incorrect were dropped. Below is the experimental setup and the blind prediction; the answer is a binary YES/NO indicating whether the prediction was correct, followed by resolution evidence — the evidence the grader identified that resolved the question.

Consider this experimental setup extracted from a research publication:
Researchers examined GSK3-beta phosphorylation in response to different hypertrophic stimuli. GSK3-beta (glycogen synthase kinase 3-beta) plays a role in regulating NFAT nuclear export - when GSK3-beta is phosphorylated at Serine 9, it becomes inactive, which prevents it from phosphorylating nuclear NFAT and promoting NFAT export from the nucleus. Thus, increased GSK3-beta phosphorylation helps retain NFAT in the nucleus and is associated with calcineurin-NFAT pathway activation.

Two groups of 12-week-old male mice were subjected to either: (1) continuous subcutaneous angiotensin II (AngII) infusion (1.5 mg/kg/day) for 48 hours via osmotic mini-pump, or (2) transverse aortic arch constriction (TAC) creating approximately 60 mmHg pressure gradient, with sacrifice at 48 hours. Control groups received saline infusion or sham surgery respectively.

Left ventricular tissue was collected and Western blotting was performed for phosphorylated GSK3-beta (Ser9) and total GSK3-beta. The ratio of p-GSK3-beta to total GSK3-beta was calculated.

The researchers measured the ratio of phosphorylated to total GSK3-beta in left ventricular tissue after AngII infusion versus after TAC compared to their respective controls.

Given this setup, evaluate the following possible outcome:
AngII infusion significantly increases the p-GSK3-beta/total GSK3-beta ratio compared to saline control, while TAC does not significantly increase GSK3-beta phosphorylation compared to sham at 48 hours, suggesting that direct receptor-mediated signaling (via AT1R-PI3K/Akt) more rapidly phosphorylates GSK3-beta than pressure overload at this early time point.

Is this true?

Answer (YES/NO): YES